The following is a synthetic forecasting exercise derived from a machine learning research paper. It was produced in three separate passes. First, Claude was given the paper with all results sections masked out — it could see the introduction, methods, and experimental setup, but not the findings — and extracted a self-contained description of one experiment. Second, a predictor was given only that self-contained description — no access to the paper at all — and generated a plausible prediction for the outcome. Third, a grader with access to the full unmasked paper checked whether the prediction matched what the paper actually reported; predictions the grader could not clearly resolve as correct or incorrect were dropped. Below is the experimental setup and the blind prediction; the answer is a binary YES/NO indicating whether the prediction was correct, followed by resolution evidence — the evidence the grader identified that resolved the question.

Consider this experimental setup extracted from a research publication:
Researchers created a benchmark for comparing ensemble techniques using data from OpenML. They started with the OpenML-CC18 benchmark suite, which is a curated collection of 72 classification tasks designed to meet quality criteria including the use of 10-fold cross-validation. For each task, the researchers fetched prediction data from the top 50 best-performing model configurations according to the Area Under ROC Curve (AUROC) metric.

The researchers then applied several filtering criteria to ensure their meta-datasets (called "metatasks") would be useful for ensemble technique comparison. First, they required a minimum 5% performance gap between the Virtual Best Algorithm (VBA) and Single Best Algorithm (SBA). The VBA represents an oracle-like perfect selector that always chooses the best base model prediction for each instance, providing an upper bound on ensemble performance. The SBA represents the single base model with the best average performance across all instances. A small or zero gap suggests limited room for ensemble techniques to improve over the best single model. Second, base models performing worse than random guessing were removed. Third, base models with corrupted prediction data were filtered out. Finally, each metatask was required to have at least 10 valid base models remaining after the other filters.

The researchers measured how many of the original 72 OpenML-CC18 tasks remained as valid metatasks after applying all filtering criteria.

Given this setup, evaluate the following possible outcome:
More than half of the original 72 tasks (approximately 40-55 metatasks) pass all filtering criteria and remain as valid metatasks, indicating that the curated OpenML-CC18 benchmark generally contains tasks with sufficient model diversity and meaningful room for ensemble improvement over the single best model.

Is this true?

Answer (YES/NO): NO